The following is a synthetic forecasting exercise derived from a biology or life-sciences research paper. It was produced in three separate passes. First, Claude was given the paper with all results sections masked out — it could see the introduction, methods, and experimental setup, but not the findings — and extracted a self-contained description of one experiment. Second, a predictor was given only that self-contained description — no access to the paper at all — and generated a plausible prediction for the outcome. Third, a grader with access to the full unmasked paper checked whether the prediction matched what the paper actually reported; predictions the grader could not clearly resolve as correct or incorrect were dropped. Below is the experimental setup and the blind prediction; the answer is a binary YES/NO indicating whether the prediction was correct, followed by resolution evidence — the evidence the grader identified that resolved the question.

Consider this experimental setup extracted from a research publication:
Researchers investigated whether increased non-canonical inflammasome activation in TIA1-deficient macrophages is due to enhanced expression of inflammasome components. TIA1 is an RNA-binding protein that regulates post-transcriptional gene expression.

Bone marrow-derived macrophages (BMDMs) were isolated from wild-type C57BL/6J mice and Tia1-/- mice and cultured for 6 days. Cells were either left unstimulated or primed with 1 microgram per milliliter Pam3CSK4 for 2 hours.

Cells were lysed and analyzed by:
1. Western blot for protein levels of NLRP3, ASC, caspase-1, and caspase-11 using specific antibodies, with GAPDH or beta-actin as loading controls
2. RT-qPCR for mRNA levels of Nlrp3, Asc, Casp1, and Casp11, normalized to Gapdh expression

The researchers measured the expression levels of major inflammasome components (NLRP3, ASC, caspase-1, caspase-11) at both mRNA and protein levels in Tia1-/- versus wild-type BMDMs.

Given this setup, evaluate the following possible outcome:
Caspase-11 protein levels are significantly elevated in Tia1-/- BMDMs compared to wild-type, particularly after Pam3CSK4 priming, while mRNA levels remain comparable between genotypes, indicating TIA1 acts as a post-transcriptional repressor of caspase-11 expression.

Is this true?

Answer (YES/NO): NO